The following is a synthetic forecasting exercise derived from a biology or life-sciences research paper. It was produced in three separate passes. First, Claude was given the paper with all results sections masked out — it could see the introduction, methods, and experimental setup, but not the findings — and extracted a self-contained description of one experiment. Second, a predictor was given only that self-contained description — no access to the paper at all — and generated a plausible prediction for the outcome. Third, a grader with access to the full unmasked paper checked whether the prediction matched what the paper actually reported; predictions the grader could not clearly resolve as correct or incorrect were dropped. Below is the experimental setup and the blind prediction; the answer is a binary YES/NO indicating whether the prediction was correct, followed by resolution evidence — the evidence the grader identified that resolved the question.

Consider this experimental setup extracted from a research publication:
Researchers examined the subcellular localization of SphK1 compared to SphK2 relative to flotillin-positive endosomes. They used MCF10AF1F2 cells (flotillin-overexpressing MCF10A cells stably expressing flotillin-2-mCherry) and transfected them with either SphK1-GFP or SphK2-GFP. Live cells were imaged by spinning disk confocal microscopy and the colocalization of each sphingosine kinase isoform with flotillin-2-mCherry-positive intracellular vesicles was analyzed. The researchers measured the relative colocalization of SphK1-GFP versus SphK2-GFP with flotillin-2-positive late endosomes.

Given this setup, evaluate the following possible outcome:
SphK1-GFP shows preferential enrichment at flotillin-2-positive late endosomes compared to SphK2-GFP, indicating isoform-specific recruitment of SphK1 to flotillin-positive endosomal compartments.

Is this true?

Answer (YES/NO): NO